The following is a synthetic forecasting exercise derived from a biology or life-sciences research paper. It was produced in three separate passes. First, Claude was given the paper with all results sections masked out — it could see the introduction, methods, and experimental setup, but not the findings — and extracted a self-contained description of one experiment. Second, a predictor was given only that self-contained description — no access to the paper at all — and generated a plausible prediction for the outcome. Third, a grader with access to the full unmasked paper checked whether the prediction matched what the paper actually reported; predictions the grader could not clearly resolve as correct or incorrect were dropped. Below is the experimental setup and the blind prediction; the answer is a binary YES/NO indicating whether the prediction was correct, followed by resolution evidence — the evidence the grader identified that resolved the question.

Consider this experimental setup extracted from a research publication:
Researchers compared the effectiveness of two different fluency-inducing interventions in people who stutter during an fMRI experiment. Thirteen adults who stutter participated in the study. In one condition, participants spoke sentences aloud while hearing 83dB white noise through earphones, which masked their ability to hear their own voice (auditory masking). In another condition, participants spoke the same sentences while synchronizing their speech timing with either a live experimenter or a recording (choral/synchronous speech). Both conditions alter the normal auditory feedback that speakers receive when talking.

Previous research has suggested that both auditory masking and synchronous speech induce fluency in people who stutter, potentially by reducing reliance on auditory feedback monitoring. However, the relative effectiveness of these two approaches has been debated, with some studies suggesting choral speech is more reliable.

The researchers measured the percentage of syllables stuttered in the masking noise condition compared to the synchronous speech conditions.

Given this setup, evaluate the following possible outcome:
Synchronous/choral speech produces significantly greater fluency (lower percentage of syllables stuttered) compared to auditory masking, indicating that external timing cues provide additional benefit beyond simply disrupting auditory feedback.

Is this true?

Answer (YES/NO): NO